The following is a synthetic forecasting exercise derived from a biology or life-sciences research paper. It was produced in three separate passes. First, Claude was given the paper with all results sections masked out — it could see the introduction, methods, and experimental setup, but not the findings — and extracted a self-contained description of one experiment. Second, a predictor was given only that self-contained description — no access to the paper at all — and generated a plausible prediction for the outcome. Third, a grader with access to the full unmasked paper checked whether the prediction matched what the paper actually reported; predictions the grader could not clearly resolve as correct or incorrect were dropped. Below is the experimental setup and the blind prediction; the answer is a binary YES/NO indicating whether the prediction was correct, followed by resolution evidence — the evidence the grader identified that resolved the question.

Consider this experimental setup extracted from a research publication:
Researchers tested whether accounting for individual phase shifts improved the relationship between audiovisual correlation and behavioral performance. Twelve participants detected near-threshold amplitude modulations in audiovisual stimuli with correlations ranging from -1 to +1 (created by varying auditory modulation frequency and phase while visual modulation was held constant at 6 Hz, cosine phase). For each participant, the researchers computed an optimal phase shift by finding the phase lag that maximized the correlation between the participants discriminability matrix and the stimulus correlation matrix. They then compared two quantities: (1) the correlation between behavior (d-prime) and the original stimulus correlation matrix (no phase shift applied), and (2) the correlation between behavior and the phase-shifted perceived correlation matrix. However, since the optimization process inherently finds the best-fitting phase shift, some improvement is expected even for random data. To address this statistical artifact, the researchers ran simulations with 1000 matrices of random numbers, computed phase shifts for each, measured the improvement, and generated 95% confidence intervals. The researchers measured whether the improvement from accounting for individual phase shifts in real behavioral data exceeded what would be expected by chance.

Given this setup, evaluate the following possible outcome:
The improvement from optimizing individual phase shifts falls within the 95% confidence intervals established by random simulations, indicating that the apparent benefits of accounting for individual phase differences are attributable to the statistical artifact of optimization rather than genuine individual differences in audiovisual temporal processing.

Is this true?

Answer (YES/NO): NO